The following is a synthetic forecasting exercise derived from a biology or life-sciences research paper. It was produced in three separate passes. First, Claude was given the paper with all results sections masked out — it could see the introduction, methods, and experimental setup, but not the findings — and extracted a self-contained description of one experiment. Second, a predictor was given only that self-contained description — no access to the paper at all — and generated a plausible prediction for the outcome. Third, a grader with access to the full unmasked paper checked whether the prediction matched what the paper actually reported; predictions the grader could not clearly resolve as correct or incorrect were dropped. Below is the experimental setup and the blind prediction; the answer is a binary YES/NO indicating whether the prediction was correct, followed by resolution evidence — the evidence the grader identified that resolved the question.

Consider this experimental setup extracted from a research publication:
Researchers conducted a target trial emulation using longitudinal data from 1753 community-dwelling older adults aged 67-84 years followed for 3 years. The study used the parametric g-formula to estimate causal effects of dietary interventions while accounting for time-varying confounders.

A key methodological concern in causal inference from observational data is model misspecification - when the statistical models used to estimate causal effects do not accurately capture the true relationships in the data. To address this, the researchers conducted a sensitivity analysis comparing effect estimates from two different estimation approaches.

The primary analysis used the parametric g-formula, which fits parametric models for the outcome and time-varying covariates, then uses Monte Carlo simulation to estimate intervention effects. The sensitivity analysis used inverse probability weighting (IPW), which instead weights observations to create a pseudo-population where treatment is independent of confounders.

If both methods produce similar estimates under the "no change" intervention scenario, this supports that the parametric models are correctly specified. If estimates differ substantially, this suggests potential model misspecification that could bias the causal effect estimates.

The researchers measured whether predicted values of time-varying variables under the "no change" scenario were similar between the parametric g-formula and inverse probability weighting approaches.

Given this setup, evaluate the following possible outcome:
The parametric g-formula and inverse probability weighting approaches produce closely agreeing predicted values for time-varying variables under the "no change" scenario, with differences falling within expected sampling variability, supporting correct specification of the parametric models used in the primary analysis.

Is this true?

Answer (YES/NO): YES